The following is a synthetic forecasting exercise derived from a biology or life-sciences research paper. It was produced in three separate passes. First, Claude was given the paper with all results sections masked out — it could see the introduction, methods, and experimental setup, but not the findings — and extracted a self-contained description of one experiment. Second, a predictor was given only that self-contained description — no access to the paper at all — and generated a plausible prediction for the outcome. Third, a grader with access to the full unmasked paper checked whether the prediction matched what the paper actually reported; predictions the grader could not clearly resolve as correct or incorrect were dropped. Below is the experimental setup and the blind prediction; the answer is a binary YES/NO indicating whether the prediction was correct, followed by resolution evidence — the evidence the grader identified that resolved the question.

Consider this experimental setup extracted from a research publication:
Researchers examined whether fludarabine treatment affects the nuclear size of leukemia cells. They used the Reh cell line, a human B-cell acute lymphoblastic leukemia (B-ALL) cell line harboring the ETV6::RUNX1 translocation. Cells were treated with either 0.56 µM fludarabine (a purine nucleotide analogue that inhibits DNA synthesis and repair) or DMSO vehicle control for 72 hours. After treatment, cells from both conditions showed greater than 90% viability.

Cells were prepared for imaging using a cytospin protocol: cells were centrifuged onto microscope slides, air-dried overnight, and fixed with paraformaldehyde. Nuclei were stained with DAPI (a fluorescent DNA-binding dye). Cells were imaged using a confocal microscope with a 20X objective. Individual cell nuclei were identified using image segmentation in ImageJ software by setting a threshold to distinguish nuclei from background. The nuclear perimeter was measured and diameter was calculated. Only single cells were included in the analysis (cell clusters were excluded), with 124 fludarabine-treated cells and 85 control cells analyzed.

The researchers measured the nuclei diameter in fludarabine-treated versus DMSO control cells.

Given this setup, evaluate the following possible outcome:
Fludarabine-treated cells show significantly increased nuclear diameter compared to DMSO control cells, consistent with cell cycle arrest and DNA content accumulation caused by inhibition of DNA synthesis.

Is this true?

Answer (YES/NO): YES